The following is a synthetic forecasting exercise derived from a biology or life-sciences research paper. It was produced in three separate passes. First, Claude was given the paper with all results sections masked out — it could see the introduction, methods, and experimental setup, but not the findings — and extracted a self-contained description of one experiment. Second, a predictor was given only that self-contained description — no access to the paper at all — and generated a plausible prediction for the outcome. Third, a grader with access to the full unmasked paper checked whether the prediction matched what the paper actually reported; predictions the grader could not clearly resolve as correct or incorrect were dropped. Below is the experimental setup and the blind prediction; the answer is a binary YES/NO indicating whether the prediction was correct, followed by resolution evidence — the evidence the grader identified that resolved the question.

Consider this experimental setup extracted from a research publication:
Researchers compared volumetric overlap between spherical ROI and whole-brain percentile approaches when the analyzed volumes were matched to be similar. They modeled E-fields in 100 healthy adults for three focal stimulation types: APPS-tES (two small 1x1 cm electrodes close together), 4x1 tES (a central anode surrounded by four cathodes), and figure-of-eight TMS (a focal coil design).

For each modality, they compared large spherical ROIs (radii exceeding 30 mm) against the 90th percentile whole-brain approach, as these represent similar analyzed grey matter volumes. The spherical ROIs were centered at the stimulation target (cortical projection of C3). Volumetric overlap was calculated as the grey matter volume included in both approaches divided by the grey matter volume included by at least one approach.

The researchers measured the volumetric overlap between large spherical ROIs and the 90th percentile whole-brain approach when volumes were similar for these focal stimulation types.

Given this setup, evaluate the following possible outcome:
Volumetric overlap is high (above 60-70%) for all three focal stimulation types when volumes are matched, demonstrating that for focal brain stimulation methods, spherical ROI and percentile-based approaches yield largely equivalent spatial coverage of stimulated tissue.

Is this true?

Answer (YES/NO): NO